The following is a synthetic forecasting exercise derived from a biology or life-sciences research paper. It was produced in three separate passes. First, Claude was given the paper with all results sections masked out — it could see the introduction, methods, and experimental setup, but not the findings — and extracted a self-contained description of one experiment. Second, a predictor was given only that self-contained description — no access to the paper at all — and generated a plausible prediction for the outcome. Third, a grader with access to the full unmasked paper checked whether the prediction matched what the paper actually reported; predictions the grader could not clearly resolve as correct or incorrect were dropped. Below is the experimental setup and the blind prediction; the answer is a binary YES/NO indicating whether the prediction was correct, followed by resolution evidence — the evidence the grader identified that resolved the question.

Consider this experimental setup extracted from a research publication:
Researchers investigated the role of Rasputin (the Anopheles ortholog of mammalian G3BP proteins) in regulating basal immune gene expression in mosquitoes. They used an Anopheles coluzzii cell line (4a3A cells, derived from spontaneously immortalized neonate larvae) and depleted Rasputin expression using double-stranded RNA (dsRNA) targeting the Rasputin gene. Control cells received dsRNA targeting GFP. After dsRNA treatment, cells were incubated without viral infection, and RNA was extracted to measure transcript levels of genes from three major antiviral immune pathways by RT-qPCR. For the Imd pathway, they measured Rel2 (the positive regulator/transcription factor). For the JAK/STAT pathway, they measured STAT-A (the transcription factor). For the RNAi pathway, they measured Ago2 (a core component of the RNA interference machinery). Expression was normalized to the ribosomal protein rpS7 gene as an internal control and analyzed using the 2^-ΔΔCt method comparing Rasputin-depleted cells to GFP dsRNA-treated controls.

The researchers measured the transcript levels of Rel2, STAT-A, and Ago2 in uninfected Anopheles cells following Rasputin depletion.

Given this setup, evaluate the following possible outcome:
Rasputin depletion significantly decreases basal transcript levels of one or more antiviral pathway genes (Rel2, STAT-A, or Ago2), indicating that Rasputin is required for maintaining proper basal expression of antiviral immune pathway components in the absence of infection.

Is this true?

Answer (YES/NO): YES